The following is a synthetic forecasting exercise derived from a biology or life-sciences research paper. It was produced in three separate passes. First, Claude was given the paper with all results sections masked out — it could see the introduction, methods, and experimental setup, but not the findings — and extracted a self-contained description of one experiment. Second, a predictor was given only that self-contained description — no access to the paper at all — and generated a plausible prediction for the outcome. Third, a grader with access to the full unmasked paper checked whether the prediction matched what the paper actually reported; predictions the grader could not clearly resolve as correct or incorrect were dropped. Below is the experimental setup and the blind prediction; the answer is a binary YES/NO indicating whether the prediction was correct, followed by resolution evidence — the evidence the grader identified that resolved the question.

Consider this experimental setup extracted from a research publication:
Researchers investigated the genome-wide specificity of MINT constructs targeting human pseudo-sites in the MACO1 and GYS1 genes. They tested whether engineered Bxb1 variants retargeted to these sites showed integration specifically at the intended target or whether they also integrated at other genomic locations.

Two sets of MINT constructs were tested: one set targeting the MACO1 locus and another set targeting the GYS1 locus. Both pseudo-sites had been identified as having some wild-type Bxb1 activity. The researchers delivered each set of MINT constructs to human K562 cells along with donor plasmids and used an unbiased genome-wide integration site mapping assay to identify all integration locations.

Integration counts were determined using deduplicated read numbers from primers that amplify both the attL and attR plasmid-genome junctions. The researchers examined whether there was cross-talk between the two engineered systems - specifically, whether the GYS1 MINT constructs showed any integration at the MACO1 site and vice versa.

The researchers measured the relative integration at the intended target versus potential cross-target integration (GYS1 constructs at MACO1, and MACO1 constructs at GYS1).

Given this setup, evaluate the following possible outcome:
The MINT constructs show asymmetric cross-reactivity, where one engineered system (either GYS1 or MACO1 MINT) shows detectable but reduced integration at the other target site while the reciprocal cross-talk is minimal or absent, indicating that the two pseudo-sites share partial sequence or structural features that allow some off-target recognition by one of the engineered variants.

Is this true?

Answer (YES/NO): YES